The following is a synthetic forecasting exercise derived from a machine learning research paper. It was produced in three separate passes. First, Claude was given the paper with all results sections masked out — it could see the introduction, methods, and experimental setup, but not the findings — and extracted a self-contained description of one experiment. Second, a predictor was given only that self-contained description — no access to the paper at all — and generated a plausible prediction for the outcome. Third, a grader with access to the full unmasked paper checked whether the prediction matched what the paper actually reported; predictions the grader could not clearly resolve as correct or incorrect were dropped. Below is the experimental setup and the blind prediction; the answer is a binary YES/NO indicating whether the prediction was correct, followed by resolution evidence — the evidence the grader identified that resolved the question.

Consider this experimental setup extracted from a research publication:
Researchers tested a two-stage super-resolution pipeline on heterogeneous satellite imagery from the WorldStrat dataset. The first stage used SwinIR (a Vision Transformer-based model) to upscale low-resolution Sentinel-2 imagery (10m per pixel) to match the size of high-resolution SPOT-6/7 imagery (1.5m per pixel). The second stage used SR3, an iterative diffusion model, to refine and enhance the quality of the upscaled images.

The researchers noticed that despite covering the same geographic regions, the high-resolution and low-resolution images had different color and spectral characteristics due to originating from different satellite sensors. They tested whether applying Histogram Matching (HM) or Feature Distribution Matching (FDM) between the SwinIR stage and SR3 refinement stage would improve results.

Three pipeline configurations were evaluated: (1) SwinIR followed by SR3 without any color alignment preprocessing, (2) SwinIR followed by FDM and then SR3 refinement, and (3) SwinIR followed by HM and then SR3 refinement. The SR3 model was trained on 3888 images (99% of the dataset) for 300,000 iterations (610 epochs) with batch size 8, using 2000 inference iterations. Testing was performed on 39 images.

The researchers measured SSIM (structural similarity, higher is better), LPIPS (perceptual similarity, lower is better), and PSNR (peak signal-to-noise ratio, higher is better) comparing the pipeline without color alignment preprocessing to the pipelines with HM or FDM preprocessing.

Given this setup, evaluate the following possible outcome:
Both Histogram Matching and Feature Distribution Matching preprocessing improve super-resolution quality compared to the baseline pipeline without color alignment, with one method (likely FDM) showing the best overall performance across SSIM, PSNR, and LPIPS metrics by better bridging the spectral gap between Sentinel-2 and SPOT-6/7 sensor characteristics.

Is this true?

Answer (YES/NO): NO